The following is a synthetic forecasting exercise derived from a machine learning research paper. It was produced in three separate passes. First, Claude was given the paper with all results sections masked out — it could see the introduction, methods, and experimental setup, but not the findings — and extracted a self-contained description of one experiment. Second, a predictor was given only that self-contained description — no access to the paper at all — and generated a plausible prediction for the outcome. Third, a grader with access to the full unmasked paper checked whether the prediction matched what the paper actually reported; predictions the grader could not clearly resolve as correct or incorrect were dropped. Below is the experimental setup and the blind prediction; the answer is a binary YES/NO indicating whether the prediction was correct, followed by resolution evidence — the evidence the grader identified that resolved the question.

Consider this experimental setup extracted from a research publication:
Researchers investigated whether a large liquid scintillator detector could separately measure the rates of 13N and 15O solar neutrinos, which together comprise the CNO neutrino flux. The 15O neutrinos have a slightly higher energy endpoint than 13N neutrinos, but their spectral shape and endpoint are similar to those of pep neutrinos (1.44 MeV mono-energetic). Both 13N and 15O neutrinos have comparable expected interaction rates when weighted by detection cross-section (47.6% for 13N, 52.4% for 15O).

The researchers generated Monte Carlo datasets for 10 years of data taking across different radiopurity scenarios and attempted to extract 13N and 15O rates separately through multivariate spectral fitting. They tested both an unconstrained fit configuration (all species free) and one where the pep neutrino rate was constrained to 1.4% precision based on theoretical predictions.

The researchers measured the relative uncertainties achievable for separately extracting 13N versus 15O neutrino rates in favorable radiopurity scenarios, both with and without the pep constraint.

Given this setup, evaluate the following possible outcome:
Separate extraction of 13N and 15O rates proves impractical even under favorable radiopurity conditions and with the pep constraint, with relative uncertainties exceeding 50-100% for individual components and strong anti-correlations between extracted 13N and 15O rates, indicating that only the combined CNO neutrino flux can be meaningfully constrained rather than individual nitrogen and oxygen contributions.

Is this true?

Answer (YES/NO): NO